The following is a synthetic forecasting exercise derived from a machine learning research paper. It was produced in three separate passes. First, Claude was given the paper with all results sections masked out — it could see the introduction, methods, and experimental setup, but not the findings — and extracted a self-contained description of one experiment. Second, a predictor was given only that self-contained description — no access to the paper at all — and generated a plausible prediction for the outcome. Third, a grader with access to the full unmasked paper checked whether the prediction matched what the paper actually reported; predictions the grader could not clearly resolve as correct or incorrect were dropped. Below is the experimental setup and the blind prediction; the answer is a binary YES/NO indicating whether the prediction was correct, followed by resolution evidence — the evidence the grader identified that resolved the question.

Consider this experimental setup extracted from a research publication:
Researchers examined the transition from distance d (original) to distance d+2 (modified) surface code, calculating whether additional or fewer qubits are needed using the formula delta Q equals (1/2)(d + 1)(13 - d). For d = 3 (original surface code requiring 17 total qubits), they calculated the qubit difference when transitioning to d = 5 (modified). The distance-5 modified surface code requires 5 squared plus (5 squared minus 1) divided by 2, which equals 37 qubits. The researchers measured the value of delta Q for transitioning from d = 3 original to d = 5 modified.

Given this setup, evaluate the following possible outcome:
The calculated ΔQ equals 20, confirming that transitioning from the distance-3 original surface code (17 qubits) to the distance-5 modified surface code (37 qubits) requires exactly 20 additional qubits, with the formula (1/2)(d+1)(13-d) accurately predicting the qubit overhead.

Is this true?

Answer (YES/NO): YES